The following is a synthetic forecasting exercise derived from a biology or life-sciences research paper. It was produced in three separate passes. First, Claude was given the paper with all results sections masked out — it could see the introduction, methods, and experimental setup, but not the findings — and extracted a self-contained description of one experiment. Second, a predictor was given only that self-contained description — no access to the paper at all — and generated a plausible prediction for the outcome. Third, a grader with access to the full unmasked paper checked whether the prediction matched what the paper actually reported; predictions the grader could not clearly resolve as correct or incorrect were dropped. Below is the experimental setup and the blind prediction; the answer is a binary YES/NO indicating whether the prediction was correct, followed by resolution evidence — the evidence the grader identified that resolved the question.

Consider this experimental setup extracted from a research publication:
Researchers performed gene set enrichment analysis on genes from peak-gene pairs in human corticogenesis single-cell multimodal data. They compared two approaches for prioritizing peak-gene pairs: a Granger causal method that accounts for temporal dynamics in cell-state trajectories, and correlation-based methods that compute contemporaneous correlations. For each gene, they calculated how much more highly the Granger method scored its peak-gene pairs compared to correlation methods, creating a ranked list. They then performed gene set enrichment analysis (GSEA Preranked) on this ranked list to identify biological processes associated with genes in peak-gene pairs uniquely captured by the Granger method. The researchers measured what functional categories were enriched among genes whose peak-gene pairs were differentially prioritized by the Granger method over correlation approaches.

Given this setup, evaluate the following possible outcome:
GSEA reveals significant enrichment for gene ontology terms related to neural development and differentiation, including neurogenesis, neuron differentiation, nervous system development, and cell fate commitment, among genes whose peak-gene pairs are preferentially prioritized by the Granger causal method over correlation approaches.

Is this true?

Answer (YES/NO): YES